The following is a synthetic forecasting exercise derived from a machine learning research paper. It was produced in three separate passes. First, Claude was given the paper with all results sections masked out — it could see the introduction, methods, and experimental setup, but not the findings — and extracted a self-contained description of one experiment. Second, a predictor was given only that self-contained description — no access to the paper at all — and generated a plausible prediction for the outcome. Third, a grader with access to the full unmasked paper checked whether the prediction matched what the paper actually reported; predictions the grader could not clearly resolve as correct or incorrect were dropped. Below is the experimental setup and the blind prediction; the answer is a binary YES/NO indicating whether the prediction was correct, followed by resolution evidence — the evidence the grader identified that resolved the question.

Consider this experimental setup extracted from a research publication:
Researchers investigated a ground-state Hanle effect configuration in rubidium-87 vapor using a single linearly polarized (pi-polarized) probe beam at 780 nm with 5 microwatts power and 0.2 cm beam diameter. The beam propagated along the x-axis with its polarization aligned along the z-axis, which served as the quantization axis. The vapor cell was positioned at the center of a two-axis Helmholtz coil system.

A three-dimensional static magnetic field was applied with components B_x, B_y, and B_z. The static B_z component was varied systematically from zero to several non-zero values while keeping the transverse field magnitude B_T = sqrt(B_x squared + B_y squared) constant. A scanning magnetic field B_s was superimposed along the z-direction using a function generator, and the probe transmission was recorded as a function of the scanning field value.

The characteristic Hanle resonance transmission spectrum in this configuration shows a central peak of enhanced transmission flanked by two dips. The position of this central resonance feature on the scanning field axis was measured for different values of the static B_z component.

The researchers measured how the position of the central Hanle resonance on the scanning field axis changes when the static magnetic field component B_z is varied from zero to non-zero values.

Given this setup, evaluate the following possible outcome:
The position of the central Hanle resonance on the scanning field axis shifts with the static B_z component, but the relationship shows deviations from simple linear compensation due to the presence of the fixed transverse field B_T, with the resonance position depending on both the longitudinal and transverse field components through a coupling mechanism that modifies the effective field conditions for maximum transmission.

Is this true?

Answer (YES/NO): NO